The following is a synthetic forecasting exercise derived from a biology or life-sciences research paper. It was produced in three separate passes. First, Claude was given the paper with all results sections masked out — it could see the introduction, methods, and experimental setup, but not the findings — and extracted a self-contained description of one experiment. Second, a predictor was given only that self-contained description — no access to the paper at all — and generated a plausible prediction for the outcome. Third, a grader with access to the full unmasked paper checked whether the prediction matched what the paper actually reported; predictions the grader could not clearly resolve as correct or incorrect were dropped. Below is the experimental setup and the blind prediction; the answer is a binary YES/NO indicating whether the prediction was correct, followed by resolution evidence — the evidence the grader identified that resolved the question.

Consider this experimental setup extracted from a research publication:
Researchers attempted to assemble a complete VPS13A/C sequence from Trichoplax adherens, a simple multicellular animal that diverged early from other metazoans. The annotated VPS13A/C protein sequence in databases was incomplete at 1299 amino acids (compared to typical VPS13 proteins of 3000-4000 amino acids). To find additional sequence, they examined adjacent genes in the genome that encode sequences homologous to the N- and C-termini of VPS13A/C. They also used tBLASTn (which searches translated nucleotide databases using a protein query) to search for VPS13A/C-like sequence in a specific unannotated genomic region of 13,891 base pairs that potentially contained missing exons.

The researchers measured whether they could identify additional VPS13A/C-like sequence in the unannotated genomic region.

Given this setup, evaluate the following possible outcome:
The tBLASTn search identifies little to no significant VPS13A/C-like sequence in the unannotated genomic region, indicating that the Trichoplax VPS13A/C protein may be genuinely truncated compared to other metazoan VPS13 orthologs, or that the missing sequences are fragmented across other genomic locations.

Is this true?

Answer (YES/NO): NO